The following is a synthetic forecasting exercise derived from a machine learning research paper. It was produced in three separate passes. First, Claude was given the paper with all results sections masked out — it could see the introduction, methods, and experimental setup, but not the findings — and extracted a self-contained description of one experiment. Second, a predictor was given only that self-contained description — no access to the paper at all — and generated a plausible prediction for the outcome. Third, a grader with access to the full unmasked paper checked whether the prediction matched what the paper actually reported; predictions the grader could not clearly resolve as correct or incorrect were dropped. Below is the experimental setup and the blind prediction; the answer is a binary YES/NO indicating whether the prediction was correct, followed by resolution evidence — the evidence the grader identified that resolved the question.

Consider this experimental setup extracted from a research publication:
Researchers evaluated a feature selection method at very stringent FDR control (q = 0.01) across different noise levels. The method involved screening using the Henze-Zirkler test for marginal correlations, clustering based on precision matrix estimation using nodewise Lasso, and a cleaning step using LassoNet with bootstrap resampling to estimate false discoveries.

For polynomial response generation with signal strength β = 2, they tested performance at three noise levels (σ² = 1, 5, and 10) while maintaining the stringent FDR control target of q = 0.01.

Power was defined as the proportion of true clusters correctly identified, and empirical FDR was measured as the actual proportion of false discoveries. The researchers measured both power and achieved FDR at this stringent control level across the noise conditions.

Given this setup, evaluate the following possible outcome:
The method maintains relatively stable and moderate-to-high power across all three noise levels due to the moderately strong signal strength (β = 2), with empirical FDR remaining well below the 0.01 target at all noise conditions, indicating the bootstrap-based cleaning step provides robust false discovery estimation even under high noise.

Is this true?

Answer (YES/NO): NO